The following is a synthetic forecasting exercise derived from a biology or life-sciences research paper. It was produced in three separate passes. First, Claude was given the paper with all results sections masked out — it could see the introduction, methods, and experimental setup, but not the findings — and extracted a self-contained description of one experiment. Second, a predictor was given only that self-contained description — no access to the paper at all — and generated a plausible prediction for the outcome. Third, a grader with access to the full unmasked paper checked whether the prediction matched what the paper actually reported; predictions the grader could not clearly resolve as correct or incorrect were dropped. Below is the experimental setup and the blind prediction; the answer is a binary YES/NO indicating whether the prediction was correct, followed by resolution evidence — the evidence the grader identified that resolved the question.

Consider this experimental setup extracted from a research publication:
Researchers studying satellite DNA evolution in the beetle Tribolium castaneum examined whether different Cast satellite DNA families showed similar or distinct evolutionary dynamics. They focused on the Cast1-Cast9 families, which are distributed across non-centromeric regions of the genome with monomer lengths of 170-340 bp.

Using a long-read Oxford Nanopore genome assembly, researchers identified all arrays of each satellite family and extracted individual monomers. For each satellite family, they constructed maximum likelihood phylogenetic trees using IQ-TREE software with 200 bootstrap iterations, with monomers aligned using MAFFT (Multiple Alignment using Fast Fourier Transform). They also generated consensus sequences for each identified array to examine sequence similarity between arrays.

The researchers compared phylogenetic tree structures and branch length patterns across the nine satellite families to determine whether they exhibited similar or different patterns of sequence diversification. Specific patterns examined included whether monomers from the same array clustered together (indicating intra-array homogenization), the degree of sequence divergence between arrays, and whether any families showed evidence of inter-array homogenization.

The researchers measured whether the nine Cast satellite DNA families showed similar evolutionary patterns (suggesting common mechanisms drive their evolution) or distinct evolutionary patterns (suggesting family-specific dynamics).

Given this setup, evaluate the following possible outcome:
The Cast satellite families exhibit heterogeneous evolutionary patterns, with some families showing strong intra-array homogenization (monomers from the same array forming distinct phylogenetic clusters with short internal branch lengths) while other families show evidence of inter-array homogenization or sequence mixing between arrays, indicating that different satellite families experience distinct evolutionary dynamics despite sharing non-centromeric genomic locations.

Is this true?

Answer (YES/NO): NO